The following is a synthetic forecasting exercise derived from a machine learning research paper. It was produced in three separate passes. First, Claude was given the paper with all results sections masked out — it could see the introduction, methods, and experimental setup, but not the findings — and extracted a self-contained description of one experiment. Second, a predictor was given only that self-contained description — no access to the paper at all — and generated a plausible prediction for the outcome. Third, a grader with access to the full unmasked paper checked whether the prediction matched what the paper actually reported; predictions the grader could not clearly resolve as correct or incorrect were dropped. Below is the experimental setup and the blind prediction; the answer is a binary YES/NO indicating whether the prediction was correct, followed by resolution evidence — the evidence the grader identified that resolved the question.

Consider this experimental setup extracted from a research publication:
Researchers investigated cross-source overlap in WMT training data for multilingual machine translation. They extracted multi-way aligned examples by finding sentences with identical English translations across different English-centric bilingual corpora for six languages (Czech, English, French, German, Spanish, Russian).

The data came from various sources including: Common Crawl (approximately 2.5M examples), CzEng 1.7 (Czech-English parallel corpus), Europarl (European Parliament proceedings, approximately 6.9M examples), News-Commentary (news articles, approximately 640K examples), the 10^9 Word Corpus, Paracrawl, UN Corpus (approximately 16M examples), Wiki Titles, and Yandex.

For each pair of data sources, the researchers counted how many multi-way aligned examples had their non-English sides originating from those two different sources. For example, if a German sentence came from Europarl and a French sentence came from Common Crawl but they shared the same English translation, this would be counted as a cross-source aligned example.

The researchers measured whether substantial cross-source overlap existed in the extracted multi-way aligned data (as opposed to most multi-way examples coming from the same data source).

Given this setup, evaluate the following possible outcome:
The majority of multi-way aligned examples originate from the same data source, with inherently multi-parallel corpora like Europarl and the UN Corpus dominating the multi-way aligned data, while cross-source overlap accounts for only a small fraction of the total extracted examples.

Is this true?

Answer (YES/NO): NO